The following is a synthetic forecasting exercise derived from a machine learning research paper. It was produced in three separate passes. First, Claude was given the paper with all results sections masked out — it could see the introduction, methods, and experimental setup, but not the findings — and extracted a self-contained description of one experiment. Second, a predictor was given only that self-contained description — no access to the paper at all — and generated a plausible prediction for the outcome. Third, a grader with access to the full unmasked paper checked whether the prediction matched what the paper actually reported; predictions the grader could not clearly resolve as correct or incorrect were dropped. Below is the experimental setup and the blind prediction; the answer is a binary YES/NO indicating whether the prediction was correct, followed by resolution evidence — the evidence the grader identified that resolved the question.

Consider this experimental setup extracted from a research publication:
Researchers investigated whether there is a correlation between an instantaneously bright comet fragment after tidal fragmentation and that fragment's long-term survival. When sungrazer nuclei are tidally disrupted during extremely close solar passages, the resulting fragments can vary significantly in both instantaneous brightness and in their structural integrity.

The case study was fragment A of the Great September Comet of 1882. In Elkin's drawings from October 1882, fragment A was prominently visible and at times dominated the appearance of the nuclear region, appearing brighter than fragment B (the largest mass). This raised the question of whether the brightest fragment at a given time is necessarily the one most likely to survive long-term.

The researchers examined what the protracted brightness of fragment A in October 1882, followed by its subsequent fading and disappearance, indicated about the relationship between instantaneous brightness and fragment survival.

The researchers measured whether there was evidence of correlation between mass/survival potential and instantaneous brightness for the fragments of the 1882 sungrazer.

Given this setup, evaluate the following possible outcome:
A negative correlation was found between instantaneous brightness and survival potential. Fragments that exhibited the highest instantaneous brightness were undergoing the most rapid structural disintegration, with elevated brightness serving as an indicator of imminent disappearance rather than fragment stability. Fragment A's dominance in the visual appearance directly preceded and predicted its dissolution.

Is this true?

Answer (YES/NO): NO